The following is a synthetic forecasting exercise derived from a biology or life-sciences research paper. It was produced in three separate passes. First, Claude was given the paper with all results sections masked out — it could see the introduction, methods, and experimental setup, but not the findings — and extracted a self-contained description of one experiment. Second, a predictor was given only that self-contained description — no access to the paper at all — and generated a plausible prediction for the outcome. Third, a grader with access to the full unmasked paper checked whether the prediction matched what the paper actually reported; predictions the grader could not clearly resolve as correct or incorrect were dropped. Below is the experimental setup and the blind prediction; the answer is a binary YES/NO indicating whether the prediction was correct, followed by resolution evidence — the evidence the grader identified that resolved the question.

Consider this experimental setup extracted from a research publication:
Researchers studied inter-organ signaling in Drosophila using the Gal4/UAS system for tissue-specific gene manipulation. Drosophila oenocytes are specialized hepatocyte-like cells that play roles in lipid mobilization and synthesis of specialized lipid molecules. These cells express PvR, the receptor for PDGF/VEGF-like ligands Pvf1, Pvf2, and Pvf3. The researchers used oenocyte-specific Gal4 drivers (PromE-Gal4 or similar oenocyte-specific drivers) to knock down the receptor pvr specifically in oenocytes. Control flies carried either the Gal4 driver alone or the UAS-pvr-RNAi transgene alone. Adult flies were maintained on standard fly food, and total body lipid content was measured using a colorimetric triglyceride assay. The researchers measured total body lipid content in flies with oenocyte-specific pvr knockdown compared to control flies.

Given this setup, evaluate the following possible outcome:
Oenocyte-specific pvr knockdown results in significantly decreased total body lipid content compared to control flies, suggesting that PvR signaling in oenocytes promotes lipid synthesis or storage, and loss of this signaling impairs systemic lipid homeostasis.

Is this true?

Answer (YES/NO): NO